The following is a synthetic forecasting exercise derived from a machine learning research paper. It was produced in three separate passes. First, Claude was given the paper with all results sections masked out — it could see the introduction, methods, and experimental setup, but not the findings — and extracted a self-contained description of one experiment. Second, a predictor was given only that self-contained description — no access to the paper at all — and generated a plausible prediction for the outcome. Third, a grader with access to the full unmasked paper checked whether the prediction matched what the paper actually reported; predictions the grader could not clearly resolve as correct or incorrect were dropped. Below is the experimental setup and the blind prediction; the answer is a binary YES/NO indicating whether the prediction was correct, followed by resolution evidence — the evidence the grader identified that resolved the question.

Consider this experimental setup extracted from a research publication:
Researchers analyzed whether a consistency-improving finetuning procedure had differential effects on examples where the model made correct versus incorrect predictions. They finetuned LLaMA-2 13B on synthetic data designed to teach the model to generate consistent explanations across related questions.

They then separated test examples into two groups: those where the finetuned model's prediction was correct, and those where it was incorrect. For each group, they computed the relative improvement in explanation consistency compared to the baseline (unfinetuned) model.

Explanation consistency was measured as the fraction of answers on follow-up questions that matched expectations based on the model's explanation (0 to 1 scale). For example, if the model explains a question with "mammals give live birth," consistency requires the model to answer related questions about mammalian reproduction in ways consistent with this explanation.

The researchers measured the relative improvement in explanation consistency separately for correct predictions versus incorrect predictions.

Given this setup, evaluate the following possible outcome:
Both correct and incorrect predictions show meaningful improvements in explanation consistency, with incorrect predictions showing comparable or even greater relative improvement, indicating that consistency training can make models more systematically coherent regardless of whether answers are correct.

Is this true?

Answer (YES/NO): NO